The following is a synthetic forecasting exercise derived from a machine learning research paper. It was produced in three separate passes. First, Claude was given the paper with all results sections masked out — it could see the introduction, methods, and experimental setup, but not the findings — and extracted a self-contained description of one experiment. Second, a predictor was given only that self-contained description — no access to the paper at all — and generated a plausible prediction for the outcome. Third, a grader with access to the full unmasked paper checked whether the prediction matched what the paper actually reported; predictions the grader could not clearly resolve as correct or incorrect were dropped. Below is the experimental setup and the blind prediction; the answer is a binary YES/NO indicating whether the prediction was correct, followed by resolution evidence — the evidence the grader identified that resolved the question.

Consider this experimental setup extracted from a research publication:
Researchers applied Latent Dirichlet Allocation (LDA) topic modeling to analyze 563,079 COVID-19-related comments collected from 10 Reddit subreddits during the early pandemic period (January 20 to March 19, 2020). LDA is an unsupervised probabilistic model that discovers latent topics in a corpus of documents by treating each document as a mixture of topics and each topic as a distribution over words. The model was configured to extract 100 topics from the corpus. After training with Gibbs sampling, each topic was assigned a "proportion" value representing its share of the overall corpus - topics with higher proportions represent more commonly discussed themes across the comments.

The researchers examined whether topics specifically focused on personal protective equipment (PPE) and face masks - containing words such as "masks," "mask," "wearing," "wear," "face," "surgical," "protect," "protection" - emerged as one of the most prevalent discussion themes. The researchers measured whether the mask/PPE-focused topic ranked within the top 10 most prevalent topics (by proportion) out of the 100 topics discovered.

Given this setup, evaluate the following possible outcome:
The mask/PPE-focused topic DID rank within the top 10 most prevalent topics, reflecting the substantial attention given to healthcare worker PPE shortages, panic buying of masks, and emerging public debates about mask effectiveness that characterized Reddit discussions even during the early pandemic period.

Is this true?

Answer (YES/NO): NO